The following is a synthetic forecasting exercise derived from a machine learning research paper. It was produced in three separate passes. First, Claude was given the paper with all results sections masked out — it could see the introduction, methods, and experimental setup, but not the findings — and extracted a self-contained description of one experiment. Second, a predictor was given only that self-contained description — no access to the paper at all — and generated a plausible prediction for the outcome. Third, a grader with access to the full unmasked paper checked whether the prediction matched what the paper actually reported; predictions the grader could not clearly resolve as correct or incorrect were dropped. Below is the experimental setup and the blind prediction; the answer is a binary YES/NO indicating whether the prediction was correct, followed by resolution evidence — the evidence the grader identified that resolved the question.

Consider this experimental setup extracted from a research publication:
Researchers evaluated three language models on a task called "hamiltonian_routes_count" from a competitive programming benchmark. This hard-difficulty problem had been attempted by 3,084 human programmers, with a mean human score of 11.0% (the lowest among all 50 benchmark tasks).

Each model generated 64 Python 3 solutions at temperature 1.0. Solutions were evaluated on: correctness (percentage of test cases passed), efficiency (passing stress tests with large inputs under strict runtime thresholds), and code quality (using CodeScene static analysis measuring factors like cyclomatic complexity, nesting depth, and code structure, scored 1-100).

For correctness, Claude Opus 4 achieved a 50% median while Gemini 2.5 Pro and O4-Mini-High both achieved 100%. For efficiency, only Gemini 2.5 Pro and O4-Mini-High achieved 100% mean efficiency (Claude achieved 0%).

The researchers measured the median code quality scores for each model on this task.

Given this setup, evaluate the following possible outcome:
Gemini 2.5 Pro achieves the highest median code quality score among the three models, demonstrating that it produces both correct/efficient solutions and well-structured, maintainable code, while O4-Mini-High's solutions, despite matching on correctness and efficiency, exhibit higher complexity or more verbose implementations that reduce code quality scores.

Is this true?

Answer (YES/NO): NO